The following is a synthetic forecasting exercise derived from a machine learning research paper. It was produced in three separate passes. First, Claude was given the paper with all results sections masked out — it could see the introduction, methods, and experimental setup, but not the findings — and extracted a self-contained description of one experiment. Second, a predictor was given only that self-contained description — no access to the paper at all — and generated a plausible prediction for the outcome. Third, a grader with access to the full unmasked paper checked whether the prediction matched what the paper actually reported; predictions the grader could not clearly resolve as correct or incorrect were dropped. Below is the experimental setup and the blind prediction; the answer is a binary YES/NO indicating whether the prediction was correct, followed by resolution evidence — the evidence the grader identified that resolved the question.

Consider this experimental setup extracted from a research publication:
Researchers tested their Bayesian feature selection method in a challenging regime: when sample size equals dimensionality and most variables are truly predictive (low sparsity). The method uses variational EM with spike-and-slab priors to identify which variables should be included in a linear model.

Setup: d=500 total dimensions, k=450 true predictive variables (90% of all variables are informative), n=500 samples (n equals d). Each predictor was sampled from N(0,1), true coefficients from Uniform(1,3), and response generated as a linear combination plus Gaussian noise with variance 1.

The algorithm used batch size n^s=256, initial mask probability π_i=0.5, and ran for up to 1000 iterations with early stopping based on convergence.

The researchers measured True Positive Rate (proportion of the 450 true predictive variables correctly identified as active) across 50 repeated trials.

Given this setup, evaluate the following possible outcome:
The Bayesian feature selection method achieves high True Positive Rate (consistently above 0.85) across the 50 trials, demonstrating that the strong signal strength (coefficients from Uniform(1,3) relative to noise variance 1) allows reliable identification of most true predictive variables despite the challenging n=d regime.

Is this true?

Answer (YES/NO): YES